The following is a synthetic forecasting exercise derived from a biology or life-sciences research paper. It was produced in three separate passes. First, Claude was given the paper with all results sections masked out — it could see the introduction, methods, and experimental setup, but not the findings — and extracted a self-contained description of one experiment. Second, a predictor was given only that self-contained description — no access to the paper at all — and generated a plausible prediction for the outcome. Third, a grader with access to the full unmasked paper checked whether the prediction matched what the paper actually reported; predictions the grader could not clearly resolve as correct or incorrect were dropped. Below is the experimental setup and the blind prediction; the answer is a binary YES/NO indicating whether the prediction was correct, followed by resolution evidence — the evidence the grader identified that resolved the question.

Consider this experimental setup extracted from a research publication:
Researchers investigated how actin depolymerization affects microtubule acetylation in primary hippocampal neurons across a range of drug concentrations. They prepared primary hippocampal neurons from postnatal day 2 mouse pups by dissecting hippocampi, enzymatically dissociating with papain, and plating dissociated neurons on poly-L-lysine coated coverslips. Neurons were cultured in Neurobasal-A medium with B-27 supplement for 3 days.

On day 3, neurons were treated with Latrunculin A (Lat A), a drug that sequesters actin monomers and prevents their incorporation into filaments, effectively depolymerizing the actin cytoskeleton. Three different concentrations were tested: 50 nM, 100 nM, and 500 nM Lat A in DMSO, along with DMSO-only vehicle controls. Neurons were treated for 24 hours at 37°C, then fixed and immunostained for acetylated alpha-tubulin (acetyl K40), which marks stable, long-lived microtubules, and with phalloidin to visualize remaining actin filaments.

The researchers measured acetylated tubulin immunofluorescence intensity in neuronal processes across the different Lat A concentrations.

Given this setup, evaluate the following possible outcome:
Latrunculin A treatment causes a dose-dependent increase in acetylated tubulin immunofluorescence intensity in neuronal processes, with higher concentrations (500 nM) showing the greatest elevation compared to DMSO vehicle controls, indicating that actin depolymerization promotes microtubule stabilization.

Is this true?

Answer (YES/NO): YES